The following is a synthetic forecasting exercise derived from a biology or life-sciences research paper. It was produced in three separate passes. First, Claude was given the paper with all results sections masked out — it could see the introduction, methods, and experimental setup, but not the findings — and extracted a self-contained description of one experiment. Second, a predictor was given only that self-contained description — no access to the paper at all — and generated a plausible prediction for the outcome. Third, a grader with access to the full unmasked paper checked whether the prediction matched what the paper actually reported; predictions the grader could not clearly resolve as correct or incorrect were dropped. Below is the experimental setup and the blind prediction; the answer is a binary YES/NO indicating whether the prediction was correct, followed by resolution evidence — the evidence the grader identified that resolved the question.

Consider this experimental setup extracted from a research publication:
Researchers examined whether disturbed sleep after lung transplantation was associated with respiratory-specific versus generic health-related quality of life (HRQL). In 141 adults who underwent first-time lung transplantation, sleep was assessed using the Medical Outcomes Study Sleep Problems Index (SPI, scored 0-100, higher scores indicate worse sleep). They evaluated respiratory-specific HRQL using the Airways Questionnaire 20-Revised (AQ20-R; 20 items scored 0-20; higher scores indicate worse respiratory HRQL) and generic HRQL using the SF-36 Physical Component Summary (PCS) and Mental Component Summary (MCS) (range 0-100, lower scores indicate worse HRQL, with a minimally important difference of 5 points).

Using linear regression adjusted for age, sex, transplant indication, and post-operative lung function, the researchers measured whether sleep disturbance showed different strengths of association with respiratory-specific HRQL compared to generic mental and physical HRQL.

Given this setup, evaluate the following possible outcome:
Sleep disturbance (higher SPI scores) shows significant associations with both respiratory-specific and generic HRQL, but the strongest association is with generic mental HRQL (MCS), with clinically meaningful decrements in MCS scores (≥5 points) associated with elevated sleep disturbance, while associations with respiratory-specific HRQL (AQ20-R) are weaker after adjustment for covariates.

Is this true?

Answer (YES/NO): NO